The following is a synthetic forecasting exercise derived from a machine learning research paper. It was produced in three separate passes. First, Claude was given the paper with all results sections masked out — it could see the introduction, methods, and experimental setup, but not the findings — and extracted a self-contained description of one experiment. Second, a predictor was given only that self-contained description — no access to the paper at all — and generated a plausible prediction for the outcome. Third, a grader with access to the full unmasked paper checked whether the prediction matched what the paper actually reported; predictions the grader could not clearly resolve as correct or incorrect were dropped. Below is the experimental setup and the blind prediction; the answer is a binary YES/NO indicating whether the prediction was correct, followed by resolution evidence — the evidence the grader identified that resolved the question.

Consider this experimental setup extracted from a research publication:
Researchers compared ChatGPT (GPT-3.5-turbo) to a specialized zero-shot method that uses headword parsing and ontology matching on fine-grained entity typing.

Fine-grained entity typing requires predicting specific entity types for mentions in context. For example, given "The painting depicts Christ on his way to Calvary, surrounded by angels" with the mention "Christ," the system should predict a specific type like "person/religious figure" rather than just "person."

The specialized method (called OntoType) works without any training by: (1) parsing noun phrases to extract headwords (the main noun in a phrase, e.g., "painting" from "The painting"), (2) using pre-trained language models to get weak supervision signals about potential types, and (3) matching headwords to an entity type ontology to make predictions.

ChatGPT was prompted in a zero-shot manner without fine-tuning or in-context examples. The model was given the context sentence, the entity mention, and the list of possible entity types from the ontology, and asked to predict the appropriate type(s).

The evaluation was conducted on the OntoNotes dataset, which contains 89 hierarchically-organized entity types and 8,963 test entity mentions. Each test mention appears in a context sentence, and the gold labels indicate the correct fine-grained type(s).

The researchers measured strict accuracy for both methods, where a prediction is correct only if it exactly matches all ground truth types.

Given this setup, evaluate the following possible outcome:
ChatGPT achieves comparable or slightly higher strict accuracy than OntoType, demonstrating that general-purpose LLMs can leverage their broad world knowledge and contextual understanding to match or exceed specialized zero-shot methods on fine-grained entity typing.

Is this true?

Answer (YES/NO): NO